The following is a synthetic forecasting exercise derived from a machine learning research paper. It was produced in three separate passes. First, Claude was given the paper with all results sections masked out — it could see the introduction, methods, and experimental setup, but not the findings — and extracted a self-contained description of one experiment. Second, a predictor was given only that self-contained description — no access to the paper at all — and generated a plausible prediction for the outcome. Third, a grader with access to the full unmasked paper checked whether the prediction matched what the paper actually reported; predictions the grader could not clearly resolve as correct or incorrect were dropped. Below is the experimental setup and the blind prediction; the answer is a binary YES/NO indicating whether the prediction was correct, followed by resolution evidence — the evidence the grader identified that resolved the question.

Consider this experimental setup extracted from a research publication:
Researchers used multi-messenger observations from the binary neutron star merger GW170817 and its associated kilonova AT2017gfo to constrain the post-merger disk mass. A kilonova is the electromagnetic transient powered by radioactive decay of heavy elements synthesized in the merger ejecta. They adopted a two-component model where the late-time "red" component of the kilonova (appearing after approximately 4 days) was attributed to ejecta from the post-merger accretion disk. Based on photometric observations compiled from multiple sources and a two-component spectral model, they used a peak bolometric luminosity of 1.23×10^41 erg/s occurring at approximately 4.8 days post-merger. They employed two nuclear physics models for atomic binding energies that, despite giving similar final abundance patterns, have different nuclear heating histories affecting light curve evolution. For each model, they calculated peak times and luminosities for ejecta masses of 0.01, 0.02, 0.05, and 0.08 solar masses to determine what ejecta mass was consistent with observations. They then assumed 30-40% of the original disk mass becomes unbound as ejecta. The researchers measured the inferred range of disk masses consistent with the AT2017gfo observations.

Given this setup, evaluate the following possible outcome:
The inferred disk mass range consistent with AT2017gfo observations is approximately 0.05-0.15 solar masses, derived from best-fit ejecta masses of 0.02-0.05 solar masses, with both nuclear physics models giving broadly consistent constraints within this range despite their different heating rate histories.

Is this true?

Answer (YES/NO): NO